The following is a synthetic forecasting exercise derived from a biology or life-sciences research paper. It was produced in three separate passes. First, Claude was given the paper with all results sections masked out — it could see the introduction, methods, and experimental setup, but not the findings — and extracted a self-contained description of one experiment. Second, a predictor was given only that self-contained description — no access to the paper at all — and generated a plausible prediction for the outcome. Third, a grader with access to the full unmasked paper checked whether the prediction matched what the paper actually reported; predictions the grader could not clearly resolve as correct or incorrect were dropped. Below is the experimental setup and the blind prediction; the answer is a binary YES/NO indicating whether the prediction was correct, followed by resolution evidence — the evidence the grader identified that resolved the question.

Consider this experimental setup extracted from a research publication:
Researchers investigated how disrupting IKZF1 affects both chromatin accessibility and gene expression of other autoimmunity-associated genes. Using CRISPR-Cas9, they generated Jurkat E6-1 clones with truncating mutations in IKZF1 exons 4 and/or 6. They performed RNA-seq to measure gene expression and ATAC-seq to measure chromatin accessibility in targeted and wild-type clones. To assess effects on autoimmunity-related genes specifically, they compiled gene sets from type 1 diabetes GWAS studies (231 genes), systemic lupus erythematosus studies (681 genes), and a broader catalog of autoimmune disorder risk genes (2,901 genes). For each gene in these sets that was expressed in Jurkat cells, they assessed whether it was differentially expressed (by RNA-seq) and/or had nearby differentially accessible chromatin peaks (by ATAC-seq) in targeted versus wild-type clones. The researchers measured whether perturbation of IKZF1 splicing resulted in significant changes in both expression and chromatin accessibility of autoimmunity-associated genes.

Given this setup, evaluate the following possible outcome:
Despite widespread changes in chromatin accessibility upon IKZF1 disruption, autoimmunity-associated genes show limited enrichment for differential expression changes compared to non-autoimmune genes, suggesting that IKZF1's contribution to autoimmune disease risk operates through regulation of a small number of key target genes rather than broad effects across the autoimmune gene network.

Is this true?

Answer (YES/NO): NO